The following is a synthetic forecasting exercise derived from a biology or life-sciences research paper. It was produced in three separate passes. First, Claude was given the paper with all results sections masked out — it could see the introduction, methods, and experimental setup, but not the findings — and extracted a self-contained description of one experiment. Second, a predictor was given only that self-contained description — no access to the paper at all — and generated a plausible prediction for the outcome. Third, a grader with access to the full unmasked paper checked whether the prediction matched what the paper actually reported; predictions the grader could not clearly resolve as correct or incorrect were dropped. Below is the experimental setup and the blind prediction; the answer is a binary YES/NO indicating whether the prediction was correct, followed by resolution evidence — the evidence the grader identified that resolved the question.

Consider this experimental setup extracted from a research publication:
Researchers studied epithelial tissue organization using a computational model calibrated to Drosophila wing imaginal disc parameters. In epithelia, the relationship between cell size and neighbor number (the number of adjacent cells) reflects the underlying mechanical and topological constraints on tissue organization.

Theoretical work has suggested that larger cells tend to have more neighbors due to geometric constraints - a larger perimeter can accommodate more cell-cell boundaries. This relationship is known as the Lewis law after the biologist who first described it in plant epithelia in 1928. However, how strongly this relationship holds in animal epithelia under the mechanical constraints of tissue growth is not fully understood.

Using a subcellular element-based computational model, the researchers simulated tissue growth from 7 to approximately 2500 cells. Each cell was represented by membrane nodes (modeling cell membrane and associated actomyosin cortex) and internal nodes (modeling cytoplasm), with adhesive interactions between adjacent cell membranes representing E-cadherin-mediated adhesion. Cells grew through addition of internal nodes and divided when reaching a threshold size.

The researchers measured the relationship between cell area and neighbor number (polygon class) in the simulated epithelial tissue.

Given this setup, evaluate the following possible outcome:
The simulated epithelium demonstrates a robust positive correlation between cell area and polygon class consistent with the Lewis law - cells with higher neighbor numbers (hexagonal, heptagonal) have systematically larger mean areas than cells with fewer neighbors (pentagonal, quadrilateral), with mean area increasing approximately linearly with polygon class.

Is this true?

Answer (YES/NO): YES